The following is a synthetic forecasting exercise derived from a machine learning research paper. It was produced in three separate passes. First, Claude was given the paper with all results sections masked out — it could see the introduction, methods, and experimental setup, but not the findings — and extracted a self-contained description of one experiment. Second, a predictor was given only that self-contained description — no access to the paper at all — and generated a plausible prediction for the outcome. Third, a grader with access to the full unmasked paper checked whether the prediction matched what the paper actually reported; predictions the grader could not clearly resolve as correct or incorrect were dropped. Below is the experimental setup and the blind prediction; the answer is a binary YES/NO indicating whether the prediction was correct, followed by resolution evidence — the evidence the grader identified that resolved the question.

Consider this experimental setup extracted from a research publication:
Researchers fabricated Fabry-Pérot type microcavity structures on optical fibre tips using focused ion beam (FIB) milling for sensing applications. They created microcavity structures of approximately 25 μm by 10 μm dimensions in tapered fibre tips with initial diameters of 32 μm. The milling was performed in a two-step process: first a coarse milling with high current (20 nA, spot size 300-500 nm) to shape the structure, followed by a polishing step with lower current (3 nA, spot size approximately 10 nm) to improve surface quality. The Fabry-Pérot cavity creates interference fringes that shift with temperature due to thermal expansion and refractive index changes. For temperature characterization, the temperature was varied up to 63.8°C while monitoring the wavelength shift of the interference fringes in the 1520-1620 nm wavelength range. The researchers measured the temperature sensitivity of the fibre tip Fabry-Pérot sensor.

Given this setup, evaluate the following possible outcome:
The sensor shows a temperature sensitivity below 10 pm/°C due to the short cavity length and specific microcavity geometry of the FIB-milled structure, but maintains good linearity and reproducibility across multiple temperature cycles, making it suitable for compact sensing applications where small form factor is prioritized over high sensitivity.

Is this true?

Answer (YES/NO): NO